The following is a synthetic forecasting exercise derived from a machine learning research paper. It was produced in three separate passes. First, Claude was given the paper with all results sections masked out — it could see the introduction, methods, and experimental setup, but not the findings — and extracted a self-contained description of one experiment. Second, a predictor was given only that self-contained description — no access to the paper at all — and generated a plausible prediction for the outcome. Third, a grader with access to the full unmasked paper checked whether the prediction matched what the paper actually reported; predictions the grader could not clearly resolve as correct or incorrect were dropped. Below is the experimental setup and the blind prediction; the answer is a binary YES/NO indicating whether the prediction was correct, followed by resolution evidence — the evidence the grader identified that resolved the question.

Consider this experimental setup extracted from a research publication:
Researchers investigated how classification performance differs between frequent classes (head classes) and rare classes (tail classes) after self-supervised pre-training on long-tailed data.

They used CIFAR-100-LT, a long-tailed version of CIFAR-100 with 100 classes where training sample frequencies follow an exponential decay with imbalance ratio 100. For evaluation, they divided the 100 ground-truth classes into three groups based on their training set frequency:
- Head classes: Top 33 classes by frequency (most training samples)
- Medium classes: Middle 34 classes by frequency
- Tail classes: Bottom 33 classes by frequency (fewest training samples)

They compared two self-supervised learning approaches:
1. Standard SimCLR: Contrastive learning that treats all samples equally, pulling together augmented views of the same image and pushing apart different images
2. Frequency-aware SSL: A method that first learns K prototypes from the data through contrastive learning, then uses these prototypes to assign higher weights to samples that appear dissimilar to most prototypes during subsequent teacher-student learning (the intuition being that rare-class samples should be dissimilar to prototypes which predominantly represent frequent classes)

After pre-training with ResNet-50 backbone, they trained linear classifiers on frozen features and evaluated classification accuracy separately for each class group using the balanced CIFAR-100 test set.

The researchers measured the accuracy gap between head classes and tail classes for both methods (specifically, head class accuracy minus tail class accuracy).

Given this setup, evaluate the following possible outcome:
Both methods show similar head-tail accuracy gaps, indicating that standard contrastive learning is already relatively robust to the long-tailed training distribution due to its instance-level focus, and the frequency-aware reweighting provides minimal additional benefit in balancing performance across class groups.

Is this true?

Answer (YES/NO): NO